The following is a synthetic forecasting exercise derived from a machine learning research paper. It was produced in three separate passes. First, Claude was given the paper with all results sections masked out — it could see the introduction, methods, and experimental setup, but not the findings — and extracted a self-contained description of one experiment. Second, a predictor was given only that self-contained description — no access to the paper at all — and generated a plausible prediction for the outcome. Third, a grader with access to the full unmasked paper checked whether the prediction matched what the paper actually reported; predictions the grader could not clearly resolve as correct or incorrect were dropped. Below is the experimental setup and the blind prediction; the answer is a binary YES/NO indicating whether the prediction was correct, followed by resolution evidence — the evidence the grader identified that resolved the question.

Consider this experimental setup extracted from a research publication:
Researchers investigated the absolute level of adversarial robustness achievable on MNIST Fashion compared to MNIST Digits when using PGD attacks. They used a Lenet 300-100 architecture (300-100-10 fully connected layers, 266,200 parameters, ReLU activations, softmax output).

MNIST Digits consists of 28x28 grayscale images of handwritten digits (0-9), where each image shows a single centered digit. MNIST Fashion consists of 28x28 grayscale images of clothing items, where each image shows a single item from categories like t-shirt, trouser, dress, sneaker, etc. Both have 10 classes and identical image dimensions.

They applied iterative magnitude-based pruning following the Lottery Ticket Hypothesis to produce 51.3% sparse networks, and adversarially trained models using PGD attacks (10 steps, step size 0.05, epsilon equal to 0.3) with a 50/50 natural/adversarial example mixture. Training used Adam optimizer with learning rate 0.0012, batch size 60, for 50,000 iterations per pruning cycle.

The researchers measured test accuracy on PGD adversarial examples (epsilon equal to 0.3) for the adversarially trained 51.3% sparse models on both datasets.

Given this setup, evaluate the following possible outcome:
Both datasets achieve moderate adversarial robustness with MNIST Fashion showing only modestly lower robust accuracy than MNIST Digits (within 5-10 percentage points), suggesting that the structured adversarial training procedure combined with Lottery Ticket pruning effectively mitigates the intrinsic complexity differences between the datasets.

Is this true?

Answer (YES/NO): NO